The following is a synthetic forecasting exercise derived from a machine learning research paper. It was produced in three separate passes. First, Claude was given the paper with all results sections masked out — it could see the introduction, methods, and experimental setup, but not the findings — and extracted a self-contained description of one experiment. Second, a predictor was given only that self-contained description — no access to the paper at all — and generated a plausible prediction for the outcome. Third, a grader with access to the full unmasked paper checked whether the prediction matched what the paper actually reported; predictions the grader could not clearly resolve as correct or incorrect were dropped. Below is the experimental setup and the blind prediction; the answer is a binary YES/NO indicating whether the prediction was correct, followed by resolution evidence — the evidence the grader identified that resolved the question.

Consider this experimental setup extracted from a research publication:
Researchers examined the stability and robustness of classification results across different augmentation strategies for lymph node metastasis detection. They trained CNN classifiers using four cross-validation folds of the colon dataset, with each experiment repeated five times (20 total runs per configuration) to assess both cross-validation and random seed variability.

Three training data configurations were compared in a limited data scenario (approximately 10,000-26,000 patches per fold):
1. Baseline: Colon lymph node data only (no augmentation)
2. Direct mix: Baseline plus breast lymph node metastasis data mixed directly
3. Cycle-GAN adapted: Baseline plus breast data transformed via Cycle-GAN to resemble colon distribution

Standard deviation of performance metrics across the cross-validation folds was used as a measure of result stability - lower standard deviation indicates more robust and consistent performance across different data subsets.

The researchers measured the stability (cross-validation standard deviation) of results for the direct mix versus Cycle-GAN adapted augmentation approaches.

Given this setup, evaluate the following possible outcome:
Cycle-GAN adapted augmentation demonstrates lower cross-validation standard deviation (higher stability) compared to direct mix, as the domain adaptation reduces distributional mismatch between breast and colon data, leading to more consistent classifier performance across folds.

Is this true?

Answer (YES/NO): NO